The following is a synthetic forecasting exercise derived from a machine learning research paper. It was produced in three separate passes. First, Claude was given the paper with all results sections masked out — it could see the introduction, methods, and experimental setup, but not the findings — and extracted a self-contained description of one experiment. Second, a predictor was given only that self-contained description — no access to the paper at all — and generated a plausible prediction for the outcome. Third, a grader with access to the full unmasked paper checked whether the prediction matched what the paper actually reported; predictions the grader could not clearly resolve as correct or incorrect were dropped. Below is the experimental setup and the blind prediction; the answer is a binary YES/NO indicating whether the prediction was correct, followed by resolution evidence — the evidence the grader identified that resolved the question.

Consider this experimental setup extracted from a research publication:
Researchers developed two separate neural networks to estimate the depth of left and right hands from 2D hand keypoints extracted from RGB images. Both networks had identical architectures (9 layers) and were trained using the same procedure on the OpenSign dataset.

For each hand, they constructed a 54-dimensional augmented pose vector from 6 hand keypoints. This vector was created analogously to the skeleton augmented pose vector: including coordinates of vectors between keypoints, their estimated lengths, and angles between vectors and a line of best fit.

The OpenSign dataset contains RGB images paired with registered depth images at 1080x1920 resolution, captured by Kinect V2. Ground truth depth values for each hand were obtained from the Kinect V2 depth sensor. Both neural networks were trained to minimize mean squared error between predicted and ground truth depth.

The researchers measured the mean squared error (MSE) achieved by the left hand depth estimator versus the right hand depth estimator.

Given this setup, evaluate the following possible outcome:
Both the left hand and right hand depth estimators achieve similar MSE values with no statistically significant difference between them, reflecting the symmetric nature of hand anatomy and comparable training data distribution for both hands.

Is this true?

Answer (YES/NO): NO